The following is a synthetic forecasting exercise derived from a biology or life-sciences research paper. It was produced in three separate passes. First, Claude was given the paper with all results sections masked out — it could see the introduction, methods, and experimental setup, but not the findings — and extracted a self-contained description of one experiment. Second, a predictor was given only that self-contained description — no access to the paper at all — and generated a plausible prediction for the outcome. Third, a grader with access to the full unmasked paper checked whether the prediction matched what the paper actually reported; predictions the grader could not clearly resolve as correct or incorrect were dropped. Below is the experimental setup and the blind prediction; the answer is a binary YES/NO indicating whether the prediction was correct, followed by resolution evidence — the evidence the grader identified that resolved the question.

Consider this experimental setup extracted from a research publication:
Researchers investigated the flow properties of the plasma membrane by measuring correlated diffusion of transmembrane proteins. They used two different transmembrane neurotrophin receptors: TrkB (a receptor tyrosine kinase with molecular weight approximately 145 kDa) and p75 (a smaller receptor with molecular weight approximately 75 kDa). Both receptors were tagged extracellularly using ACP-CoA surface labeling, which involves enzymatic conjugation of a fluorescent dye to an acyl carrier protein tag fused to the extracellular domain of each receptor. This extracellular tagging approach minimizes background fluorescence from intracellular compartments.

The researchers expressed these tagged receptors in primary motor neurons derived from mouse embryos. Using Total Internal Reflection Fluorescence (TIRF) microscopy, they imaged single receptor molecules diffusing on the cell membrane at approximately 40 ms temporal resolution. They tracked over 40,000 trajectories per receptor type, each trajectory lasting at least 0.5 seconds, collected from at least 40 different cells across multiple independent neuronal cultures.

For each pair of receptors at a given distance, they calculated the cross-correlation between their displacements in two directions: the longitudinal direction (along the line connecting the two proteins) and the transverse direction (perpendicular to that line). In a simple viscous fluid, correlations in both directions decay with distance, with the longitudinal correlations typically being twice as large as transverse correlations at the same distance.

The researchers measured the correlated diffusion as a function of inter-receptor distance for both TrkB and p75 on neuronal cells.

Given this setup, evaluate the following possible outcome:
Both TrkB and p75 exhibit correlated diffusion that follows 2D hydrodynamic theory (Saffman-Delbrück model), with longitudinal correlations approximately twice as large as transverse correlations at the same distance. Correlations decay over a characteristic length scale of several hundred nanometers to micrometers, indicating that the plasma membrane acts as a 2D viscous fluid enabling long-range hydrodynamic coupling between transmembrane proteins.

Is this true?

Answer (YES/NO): NO